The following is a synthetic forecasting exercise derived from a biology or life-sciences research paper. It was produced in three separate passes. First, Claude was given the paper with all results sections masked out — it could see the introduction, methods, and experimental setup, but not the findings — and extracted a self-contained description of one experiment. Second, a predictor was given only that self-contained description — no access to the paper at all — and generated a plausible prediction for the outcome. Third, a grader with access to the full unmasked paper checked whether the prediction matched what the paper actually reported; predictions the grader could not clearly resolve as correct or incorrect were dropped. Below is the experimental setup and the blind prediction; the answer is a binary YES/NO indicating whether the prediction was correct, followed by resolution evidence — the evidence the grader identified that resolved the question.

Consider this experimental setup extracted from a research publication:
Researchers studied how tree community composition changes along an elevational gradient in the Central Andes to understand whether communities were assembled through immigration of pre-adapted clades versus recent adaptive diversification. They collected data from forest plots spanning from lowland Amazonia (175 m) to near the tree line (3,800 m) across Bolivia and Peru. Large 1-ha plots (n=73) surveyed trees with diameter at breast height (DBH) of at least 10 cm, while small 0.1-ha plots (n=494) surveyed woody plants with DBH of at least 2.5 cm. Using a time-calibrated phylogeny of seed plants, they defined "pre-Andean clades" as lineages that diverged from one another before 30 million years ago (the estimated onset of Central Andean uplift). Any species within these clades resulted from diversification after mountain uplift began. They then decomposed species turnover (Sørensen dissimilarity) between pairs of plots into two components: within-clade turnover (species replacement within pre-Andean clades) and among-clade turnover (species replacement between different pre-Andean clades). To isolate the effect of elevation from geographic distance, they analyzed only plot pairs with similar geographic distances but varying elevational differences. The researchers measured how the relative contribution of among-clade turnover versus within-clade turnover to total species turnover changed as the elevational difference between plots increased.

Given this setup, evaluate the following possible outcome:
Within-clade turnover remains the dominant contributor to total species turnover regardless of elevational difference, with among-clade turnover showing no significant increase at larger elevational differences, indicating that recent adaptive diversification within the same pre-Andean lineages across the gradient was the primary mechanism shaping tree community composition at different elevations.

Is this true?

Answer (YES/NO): NO